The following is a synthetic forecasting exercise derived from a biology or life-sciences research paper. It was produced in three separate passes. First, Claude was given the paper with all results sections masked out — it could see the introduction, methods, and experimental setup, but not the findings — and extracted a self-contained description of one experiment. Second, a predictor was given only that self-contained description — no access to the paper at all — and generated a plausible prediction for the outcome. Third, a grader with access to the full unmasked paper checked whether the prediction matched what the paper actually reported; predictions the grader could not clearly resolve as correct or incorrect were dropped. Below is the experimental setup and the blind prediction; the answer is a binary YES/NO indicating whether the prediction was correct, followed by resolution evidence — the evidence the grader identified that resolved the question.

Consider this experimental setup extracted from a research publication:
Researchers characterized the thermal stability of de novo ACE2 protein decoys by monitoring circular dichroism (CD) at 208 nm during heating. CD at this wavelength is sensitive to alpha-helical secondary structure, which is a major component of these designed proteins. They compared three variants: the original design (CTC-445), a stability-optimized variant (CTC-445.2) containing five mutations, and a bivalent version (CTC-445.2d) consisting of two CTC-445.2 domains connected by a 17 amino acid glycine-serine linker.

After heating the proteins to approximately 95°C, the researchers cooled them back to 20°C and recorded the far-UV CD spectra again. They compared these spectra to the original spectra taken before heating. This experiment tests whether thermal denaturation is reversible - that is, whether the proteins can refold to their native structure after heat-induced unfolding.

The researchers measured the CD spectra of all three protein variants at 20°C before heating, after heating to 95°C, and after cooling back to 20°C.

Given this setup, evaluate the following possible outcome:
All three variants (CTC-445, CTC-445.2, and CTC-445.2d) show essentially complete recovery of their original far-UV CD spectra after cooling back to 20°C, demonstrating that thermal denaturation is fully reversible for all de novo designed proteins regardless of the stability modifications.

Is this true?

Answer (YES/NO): YES